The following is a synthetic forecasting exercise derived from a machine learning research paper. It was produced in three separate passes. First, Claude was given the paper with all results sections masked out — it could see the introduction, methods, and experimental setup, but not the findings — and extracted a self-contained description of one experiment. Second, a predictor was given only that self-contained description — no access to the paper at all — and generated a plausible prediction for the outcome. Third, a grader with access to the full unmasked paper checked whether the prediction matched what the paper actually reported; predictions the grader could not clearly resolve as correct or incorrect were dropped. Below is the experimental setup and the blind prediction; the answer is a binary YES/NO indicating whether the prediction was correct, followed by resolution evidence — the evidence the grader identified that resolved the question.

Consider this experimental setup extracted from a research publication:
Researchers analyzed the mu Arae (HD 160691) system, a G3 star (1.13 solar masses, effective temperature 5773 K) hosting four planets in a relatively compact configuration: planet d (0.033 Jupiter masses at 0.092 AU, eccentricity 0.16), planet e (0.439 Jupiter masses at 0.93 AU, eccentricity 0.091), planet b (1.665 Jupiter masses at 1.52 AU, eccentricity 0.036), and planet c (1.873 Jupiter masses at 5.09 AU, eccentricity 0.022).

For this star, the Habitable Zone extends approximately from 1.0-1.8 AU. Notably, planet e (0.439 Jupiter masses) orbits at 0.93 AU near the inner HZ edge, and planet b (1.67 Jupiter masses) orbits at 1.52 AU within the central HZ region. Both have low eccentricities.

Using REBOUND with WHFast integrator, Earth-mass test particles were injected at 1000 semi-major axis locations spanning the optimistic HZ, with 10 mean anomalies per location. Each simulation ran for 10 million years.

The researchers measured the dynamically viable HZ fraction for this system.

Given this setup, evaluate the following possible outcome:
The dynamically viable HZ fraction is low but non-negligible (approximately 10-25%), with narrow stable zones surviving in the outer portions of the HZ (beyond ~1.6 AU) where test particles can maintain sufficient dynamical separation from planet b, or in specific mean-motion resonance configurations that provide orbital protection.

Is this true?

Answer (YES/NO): NO